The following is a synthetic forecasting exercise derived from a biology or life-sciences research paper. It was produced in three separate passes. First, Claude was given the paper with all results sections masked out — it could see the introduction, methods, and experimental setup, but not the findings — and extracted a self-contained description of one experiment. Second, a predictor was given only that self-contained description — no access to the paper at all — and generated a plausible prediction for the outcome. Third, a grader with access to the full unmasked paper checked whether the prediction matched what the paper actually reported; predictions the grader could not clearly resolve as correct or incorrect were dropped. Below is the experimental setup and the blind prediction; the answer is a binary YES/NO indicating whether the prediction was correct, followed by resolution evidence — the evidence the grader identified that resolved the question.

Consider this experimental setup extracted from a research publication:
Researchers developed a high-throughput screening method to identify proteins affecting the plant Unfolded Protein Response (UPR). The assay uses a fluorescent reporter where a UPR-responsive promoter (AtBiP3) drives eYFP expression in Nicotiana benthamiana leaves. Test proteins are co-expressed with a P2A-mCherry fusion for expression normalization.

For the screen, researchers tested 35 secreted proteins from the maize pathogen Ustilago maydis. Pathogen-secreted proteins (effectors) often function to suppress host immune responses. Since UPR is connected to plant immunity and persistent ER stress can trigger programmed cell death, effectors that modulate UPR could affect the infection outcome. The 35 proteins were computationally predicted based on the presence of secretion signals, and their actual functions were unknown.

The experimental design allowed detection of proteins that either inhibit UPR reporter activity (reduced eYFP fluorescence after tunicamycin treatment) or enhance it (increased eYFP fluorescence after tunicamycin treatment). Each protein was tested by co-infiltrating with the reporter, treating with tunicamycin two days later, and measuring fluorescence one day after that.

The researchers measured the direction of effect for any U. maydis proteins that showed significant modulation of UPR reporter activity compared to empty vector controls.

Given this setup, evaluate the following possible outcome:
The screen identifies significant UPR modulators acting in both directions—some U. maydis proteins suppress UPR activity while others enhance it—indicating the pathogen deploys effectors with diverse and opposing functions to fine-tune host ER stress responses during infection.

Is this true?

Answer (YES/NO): YES